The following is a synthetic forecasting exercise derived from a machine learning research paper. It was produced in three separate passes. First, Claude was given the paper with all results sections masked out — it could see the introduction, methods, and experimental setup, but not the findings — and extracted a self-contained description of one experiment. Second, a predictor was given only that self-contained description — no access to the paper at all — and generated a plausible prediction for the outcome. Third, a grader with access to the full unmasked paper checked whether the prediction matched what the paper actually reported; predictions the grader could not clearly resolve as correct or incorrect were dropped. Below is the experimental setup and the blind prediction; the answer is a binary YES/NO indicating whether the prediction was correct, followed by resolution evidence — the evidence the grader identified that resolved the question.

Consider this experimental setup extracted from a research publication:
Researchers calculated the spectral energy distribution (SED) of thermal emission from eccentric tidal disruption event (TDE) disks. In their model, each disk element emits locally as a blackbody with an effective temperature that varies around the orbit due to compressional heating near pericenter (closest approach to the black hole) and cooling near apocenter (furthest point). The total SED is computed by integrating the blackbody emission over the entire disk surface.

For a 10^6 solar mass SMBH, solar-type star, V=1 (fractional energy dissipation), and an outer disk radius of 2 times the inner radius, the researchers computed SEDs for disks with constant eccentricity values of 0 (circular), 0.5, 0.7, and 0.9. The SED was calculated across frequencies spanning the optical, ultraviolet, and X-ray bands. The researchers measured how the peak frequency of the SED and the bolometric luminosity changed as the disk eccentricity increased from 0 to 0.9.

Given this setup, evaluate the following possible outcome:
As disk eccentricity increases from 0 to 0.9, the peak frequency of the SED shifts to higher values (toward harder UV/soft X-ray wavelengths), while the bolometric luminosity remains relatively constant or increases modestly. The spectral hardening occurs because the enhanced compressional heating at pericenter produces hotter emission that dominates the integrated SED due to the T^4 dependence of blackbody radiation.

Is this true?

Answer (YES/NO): NO